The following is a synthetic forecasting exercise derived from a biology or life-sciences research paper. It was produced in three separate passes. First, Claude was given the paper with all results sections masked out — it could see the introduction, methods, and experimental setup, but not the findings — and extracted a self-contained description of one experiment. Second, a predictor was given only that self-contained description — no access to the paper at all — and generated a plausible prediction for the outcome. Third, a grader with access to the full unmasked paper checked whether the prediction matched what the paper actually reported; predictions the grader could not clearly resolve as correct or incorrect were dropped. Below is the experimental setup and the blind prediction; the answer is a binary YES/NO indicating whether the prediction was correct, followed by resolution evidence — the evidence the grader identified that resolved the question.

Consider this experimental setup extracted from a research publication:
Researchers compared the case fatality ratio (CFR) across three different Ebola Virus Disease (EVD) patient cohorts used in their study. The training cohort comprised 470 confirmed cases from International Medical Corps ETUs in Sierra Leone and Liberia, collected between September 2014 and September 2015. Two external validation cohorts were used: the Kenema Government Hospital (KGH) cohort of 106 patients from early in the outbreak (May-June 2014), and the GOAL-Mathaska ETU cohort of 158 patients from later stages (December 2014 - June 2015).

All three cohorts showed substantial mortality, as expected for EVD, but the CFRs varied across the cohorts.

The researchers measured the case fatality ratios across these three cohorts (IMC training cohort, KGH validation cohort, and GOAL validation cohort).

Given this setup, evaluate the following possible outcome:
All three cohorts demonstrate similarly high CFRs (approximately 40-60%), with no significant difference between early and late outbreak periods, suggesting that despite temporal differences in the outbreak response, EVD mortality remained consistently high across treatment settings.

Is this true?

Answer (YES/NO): NO